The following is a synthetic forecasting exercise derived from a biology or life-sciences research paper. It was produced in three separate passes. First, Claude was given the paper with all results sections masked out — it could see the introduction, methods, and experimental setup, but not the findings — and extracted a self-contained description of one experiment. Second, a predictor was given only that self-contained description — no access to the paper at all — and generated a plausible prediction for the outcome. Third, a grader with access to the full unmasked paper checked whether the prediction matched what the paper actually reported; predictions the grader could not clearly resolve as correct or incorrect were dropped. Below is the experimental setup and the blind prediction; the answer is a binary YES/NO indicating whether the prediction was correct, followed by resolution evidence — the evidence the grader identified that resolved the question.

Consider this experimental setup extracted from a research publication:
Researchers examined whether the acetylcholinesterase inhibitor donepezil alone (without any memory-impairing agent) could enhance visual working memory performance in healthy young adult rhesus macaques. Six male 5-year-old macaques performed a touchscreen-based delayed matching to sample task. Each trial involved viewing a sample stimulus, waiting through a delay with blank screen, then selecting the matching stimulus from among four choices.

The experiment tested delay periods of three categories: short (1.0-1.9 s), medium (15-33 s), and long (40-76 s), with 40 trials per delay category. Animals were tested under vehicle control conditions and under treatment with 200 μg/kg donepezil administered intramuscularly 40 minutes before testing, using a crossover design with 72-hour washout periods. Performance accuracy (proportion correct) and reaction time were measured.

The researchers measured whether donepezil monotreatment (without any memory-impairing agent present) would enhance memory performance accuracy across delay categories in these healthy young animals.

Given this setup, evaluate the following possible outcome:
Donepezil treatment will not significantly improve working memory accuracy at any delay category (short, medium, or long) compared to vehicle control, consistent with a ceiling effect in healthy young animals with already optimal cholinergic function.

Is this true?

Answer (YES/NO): YES